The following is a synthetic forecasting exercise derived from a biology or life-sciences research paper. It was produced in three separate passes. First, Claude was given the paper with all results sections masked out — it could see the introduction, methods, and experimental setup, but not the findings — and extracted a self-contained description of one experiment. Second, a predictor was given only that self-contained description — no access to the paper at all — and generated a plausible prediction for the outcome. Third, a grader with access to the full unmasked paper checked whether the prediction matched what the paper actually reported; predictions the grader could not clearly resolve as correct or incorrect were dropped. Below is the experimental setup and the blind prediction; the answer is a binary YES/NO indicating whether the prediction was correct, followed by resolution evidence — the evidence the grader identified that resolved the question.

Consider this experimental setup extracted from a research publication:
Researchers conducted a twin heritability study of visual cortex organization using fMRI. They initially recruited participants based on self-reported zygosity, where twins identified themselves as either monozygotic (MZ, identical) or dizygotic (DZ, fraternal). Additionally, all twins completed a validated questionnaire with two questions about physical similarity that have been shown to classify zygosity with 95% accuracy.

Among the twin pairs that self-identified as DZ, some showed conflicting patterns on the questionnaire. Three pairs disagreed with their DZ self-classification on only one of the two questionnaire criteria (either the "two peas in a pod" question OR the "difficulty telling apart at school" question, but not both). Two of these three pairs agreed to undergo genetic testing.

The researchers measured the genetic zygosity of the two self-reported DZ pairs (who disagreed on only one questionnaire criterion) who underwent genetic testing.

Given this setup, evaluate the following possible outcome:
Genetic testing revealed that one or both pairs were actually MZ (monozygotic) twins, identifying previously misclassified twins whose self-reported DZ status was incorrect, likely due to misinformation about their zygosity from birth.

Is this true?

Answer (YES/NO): NO